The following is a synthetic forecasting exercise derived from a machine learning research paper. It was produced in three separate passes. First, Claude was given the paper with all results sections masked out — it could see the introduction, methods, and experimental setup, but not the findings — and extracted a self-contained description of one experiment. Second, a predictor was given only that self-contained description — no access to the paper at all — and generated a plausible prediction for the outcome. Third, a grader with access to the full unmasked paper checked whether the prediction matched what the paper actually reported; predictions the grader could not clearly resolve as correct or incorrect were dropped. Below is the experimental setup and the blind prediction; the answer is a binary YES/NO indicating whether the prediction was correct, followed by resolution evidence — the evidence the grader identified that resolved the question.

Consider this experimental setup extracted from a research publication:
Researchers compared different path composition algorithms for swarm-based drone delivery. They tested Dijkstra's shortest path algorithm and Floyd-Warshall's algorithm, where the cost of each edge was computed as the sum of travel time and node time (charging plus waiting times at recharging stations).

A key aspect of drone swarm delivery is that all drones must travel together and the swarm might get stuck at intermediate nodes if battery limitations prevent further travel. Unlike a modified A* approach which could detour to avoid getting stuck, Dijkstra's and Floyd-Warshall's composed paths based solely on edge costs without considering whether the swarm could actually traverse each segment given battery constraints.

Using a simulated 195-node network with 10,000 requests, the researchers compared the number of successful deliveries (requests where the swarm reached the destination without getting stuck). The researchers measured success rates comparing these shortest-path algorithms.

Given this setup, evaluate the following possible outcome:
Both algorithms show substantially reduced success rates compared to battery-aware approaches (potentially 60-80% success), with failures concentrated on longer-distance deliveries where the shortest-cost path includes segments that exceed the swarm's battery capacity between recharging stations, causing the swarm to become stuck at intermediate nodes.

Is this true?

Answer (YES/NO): NO